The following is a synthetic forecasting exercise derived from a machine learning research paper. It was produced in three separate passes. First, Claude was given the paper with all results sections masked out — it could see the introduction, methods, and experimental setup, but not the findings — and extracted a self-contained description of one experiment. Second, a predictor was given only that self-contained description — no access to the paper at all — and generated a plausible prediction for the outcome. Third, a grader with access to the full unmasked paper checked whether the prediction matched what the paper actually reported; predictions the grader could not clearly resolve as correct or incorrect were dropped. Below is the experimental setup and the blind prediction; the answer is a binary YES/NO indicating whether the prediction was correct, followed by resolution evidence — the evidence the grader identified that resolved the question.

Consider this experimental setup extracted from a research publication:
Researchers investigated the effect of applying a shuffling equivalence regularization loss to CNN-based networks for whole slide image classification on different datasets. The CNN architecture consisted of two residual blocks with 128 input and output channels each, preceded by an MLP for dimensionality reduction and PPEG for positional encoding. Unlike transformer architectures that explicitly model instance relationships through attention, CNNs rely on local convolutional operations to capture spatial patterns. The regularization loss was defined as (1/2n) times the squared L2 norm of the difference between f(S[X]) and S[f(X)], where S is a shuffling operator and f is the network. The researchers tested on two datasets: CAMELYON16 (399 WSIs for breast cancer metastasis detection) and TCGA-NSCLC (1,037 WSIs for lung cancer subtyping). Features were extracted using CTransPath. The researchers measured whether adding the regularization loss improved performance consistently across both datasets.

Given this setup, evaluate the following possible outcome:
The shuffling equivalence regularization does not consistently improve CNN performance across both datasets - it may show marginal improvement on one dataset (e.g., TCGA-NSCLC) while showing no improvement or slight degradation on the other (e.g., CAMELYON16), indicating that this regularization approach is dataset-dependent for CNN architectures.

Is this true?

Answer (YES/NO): NO